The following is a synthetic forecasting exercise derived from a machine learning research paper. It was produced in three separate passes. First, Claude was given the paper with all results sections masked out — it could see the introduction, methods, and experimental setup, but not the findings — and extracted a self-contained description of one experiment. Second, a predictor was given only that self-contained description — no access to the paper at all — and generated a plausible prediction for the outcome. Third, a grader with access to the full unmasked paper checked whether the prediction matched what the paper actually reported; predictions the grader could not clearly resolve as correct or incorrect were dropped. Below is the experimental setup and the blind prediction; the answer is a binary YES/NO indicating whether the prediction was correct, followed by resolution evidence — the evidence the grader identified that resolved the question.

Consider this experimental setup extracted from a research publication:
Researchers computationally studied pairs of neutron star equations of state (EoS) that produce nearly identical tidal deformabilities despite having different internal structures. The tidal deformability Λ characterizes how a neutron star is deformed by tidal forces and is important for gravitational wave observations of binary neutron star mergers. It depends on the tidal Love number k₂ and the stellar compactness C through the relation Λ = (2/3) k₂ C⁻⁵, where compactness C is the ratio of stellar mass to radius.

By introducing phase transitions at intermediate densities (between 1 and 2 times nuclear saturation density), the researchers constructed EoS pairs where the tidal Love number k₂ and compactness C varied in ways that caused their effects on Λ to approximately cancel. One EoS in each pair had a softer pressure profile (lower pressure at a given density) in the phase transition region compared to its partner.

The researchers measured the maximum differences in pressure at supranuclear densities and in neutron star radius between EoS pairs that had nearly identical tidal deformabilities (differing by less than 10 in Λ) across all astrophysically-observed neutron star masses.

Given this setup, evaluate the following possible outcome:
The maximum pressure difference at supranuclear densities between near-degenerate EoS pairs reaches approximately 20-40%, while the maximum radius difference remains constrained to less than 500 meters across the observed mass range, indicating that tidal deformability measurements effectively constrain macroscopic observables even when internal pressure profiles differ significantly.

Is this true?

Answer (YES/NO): NO